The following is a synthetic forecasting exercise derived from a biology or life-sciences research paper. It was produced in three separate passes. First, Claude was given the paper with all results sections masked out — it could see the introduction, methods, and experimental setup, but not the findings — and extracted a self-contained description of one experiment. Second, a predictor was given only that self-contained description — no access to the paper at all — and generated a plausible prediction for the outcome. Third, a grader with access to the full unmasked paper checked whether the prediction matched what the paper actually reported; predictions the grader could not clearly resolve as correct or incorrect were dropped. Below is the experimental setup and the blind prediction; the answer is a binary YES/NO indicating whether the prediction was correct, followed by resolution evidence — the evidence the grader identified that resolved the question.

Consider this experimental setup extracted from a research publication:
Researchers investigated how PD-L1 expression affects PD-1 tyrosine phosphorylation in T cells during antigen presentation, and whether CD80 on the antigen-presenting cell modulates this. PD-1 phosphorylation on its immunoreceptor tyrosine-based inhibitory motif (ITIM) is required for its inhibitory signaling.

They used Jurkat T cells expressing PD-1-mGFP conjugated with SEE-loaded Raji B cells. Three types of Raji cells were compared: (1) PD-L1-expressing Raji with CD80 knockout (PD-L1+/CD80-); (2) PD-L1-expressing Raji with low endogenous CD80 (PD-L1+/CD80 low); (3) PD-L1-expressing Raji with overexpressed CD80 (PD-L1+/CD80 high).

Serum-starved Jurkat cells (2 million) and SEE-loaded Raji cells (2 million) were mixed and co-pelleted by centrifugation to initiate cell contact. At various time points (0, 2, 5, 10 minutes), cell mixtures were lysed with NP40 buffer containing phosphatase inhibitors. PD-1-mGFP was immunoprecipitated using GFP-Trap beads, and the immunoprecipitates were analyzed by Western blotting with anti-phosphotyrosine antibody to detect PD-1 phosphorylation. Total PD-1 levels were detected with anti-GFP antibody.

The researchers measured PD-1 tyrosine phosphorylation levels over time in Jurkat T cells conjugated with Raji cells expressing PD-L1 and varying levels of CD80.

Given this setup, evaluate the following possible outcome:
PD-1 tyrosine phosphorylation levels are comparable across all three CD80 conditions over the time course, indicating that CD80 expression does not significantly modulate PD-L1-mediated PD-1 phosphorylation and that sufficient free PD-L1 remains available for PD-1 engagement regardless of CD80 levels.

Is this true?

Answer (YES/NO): NO